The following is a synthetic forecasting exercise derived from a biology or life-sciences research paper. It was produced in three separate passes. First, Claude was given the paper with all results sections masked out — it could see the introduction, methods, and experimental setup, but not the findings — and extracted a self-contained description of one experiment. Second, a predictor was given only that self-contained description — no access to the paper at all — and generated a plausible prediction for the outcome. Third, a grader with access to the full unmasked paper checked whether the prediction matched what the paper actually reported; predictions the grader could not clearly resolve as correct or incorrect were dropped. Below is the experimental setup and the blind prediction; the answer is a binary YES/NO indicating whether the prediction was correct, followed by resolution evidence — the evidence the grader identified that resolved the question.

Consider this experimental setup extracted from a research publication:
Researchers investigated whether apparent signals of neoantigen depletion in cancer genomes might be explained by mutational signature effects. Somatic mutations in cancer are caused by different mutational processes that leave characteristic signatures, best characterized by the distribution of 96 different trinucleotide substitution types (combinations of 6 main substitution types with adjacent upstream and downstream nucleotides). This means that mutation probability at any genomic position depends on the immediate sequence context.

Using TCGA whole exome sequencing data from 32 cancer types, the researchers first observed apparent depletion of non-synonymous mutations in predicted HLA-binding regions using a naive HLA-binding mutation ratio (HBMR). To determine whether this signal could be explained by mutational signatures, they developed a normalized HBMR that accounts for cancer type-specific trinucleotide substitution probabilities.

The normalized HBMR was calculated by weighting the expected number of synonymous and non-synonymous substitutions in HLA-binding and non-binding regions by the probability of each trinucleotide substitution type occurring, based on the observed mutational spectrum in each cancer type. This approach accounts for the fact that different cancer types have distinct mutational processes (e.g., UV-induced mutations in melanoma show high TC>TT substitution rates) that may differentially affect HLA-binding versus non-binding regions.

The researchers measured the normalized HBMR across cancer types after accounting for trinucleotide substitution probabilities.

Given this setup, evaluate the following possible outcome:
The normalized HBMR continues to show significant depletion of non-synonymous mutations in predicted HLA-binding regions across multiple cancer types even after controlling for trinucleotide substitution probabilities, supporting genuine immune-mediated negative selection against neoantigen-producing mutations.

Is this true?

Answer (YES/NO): NO